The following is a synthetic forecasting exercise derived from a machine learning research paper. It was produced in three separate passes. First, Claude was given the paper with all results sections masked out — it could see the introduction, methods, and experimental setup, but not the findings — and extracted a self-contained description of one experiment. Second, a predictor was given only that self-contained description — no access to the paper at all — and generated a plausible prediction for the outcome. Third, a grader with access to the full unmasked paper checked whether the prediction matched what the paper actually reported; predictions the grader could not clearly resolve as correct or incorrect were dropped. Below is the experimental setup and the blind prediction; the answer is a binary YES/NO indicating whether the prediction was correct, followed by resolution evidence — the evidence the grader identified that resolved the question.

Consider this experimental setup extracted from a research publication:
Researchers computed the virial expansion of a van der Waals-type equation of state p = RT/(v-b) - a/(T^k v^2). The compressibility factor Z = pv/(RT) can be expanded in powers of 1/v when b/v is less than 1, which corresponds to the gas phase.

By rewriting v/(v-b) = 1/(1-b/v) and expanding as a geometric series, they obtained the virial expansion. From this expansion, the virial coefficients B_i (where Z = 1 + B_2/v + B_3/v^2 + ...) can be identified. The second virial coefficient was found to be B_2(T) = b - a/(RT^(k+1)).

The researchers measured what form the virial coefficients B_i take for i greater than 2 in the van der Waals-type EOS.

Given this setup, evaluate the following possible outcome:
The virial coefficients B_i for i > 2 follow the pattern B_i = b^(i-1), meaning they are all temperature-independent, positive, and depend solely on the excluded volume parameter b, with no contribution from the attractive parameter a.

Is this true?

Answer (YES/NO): NO